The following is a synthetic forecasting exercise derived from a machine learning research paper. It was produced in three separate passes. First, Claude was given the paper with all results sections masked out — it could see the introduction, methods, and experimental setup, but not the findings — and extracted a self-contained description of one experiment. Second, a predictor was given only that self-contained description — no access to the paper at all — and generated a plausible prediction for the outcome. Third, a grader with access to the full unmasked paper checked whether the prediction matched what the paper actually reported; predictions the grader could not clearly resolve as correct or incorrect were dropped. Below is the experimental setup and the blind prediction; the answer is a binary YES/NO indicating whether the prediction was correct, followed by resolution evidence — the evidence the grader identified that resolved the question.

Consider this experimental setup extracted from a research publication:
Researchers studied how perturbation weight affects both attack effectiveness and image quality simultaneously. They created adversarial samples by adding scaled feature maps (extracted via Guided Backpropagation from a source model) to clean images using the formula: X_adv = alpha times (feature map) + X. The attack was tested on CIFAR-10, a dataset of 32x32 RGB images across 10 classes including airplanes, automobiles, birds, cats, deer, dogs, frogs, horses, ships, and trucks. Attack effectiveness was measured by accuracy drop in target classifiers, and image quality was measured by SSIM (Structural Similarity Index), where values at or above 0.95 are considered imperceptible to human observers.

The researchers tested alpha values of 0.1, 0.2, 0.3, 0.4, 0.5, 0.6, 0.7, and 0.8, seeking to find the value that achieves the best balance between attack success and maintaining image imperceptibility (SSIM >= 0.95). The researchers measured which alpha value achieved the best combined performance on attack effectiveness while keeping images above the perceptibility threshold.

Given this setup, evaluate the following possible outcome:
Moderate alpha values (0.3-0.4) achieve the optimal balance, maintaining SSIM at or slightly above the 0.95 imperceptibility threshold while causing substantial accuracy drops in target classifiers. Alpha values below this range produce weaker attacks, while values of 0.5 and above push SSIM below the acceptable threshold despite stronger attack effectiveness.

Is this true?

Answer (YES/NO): NO